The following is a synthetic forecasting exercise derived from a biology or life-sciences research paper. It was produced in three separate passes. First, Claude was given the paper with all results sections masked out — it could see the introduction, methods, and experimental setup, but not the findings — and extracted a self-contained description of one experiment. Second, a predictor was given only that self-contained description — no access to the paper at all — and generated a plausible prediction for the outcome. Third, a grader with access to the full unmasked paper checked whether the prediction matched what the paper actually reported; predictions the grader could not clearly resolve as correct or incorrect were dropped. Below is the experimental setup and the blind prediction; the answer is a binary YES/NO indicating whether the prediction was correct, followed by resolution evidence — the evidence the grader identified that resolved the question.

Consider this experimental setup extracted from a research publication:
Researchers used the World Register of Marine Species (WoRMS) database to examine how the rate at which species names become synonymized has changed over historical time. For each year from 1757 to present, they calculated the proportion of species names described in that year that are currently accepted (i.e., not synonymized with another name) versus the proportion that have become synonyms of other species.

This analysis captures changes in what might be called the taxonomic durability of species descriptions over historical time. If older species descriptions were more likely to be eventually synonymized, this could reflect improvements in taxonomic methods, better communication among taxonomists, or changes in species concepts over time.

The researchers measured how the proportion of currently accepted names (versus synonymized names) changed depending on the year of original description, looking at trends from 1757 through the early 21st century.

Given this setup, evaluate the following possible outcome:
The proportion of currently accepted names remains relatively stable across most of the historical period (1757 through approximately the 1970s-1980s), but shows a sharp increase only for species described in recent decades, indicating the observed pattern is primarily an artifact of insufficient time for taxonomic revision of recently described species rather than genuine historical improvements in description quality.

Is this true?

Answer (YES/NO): NO